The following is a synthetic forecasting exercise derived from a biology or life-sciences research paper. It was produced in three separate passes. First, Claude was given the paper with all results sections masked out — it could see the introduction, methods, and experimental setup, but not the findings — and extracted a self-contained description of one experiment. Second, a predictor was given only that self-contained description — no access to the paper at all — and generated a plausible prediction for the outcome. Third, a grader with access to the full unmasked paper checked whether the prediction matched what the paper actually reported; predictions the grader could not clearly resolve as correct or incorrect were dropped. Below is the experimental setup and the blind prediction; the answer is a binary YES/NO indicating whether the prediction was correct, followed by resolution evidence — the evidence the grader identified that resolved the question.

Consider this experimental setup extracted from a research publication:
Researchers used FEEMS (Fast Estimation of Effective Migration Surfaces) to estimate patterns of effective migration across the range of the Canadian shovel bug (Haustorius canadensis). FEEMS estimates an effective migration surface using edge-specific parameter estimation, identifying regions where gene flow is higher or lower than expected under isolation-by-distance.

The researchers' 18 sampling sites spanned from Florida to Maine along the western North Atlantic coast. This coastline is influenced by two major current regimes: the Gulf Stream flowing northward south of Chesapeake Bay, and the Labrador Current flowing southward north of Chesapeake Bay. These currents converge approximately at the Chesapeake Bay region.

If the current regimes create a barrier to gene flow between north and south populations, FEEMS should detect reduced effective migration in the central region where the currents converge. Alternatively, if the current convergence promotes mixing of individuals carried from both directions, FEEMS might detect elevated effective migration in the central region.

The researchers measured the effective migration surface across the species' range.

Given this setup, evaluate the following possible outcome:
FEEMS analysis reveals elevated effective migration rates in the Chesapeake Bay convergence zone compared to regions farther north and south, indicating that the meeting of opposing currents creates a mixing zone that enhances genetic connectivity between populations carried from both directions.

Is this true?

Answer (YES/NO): NO